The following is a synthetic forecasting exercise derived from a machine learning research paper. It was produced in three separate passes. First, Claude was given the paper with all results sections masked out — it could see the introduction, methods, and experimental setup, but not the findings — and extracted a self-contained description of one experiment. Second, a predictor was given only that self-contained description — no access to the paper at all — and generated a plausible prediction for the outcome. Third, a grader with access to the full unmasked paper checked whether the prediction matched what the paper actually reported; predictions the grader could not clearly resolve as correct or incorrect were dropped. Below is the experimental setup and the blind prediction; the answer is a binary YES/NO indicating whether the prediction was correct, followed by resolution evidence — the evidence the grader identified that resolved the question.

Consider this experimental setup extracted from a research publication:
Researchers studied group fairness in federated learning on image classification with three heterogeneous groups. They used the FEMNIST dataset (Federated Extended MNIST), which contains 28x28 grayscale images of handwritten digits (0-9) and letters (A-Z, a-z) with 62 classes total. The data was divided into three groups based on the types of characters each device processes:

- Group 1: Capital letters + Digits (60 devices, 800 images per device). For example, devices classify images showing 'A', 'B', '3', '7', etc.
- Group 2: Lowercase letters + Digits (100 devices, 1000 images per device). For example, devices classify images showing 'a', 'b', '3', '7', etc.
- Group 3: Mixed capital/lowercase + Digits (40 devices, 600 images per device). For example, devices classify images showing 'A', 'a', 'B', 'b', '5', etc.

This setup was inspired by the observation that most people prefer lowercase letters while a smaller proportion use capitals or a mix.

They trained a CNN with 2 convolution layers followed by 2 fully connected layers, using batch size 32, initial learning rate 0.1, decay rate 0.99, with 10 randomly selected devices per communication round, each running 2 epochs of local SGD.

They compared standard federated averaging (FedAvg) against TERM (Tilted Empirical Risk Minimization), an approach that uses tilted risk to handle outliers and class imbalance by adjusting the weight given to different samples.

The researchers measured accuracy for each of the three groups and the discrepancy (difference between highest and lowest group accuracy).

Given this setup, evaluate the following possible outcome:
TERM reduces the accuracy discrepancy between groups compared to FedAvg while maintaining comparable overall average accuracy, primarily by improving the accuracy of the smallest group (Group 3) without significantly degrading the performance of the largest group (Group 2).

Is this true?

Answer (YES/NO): NO